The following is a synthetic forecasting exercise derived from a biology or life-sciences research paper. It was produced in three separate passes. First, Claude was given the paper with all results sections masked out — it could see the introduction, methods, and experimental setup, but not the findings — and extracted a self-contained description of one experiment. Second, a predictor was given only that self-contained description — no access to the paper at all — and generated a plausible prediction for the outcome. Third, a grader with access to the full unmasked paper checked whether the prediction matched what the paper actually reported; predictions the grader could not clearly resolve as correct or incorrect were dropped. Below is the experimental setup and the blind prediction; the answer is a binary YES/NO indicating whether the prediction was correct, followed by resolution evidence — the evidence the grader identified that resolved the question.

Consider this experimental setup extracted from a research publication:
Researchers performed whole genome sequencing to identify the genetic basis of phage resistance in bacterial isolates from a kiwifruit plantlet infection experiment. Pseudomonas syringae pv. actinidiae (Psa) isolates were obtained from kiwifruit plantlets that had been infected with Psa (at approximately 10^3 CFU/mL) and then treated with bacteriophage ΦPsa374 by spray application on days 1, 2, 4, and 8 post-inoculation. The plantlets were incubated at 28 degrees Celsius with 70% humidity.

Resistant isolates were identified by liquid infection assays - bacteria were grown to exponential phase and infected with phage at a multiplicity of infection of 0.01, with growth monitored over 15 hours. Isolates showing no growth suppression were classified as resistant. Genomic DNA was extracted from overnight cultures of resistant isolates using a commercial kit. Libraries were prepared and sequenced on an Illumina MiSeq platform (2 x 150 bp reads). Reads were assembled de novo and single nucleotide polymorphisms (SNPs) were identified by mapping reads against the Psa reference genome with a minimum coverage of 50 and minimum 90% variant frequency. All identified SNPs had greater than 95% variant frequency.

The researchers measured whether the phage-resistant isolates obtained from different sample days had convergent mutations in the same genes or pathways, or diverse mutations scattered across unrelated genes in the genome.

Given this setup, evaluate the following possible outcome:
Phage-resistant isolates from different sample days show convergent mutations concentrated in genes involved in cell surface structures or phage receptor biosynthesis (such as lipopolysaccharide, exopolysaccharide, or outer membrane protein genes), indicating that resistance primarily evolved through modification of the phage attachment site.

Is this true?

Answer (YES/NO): YES